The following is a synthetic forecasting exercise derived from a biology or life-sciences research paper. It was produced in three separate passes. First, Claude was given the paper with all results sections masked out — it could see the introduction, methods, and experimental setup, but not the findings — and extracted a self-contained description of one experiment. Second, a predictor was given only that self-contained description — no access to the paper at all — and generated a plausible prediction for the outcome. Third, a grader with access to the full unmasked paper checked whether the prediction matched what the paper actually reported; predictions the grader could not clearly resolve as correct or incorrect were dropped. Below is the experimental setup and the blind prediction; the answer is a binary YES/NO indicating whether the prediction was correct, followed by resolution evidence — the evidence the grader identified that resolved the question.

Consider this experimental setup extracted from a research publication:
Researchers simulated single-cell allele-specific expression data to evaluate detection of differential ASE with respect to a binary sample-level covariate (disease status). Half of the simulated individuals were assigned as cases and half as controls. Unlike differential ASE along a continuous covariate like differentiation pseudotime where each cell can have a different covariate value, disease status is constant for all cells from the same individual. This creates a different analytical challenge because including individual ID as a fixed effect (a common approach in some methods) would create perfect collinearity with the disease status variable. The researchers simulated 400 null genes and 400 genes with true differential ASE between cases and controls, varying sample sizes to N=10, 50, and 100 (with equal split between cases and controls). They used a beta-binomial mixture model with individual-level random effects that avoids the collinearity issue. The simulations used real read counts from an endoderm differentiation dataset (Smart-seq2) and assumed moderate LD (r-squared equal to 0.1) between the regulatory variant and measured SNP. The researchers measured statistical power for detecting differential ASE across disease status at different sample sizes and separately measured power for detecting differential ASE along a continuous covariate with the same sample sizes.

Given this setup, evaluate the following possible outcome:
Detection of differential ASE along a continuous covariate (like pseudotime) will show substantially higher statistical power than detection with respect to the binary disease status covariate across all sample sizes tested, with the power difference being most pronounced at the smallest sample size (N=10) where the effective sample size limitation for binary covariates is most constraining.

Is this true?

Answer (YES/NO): NO